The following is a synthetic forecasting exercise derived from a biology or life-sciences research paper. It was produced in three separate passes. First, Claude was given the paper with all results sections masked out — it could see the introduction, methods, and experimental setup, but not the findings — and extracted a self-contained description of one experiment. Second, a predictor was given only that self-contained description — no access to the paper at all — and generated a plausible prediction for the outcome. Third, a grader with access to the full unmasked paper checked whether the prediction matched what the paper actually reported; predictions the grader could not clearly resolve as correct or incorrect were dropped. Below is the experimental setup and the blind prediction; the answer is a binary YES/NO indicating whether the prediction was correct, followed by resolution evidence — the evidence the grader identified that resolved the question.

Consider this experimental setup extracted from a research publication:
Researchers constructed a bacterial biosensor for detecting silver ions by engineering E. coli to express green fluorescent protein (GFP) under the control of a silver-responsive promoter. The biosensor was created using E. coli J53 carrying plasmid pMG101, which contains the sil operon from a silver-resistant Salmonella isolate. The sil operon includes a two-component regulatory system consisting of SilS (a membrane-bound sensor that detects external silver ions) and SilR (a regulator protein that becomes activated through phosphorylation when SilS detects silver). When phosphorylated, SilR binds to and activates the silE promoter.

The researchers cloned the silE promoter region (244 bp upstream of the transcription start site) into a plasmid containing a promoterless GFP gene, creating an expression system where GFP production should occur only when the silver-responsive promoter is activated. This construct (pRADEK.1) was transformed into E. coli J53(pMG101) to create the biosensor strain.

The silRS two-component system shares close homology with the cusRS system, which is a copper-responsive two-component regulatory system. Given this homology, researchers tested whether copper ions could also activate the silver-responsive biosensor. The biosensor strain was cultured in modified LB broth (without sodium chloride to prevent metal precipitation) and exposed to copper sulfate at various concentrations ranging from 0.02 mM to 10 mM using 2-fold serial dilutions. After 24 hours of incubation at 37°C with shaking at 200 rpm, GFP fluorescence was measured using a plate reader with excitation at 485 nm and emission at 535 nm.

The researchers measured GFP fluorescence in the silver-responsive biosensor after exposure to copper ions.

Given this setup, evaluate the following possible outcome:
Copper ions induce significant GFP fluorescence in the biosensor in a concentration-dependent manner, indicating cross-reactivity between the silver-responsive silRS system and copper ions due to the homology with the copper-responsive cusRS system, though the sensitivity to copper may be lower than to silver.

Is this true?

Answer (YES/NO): YES